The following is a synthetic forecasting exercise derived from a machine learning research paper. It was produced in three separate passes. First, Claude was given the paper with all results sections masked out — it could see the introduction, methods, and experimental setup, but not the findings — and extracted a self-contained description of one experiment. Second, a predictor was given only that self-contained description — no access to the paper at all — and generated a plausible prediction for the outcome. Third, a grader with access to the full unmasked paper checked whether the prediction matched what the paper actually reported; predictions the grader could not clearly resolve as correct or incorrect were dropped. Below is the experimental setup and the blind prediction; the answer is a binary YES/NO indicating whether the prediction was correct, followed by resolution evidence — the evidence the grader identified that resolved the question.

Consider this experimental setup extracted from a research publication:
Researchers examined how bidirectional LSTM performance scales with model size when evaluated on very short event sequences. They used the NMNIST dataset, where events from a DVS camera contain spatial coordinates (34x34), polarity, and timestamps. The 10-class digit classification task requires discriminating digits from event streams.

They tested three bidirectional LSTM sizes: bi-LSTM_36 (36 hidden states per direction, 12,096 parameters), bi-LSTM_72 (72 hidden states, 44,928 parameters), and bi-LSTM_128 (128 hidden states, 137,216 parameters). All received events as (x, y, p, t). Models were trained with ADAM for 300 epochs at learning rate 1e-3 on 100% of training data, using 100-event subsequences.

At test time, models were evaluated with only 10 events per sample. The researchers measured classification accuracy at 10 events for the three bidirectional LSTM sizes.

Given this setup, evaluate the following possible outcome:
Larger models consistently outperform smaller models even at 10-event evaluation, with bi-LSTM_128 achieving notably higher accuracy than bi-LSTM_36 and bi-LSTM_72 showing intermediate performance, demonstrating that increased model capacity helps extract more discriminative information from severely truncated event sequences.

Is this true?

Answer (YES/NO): YES